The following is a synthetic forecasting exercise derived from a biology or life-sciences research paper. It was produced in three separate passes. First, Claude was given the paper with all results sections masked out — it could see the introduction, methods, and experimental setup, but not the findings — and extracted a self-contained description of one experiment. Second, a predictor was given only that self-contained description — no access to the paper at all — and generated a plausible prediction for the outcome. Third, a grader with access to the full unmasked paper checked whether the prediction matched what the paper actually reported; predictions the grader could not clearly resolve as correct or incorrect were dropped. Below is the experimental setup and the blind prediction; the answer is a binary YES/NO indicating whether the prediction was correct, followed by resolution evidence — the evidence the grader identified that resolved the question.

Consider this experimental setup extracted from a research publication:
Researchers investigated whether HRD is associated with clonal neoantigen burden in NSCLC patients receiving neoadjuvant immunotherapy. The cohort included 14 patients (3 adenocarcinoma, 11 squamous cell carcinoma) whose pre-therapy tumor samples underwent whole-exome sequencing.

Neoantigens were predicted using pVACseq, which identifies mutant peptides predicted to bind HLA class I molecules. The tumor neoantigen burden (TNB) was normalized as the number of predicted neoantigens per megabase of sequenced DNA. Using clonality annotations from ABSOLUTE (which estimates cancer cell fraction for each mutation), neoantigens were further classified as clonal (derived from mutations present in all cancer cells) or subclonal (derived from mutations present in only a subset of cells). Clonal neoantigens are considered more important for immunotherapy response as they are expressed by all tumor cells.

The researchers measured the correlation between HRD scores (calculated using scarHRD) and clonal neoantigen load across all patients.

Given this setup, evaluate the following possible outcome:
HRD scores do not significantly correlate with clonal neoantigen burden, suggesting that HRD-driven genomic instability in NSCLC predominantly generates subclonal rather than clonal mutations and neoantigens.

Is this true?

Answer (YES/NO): NO